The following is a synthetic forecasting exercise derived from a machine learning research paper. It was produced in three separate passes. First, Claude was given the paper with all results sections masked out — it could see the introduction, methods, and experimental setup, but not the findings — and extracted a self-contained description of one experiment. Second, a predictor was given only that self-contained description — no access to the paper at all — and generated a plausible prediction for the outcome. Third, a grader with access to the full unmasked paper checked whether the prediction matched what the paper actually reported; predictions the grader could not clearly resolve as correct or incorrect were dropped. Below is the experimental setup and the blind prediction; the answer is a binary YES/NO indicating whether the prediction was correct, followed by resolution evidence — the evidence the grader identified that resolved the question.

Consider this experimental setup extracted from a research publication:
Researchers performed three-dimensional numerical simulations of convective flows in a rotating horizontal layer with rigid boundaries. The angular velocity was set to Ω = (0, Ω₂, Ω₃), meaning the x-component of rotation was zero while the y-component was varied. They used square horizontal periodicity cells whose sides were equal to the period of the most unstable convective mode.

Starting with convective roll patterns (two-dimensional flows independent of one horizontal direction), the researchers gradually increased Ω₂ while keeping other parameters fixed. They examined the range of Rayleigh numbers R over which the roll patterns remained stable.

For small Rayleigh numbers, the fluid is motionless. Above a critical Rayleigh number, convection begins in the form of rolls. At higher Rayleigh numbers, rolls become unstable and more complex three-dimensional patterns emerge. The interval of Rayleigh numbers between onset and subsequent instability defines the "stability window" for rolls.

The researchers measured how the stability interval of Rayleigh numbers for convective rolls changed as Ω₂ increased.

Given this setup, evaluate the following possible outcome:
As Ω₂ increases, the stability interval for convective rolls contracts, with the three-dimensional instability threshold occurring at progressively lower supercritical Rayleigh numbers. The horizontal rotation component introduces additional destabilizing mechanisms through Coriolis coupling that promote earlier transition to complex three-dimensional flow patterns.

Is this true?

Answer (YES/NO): NO